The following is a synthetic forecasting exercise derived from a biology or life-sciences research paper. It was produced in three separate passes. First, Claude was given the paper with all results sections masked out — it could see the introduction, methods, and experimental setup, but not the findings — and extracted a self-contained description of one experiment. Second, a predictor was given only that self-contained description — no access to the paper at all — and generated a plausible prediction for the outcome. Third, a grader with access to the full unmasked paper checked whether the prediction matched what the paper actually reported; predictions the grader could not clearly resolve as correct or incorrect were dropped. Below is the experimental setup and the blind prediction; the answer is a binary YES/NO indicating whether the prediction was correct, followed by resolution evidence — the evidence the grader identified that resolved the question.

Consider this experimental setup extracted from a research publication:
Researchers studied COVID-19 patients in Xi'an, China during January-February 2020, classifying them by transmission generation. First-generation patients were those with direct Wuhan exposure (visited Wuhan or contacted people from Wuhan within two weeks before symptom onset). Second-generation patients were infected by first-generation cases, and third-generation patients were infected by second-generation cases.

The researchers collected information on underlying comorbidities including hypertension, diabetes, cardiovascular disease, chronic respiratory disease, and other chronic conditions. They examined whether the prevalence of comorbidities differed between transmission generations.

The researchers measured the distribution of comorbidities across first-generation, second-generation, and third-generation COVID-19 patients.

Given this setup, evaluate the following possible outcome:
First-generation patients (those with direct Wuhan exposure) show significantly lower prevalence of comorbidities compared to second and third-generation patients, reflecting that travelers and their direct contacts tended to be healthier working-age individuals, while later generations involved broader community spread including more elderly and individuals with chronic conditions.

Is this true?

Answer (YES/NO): YES